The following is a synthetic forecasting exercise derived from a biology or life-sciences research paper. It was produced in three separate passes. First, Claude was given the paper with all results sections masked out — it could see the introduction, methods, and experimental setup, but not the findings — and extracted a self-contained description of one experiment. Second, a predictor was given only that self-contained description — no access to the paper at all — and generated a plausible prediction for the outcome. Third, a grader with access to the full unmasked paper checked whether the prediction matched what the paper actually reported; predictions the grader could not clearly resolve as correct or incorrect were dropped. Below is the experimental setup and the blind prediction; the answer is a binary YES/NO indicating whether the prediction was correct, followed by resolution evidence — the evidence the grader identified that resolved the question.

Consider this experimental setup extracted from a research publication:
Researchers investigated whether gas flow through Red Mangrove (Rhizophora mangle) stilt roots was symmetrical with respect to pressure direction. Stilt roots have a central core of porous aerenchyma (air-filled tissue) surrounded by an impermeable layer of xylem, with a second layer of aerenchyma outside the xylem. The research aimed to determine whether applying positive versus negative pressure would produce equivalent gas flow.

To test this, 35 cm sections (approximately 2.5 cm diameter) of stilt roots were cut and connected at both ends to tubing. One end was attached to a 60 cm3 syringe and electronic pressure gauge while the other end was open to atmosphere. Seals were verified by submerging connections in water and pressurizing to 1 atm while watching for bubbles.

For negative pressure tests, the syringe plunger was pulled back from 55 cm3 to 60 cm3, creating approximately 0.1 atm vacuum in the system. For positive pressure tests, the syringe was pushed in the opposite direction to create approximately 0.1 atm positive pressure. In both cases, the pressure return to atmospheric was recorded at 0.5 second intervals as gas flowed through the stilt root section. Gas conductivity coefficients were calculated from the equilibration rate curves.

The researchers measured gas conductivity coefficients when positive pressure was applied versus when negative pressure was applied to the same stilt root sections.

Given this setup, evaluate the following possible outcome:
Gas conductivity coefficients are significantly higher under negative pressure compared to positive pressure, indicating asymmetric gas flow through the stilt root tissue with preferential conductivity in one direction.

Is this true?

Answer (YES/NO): NO